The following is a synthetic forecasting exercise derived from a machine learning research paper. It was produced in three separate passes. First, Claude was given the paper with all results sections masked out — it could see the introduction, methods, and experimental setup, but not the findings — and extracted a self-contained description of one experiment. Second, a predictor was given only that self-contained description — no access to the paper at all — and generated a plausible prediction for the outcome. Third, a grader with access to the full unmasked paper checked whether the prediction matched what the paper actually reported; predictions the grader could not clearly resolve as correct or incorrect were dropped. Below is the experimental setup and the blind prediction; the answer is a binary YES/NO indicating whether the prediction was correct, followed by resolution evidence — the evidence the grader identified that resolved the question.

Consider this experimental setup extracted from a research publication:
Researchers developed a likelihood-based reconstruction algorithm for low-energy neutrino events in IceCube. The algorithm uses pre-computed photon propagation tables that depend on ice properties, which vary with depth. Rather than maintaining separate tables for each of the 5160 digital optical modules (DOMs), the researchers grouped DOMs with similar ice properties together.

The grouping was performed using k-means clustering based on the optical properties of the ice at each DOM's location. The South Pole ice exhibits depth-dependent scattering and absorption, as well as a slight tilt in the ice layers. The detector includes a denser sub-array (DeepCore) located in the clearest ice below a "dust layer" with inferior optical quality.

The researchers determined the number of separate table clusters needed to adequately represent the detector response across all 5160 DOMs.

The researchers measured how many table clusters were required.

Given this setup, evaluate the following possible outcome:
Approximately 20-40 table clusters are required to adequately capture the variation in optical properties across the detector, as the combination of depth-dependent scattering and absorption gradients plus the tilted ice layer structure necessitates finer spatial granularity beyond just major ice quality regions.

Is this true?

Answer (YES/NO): NO